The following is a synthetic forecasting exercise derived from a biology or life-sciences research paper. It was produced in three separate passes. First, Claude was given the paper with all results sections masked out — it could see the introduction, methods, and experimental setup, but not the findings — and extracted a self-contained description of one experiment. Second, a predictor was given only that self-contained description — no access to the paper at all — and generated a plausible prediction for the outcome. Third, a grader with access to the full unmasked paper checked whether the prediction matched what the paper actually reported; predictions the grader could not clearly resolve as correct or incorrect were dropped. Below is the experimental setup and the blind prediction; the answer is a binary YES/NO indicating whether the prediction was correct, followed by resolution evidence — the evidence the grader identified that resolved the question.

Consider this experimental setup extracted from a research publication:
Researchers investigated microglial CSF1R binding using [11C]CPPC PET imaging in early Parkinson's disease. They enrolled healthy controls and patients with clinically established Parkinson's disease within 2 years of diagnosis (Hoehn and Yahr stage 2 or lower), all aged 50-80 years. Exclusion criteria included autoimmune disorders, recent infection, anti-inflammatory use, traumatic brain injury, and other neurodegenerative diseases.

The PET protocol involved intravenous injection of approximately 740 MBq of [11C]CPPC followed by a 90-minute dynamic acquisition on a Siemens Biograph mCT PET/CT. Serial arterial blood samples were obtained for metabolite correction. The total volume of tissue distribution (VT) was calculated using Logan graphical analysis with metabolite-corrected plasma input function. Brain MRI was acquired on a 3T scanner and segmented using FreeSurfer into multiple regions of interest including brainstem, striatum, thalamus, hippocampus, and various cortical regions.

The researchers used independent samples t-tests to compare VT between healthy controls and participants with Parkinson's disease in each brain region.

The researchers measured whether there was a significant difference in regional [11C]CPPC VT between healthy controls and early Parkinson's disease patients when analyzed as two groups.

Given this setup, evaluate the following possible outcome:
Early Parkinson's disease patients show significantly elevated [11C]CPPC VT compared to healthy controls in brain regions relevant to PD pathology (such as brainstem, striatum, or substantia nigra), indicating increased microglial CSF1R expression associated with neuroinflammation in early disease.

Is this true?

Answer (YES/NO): NO